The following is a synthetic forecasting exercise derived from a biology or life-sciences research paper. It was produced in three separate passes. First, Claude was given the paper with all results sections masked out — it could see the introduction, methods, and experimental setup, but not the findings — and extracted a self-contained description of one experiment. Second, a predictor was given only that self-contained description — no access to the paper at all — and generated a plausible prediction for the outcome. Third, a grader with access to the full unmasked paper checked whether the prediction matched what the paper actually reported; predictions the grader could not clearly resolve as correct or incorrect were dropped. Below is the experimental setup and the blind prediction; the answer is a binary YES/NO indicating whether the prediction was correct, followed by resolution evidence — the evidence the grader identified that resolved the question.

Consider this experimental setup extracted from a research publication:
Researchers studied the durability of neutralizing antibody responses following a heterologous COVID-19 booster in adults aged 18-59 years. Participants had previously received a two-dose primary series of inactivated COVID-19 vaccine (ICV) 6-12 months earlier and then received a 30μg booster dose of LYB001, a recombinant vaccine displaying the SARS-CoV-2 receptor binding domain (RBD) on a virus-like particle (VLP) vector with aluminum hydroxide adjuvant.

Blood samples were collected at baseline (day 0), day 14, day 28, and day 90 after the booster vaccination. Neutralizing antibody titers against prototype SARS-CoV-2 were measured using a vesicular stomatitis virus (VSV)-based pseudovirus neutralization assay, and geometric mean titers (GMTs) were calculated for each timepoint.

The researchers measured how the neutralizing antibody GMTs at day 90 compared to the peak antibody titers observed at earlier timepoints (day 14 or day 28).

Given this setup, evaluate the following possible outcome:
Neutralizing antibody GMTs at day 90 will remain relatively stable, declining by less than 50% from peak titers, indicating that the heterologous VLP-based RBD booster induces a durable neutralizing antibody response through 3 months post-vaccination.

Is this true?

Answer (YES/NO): NO